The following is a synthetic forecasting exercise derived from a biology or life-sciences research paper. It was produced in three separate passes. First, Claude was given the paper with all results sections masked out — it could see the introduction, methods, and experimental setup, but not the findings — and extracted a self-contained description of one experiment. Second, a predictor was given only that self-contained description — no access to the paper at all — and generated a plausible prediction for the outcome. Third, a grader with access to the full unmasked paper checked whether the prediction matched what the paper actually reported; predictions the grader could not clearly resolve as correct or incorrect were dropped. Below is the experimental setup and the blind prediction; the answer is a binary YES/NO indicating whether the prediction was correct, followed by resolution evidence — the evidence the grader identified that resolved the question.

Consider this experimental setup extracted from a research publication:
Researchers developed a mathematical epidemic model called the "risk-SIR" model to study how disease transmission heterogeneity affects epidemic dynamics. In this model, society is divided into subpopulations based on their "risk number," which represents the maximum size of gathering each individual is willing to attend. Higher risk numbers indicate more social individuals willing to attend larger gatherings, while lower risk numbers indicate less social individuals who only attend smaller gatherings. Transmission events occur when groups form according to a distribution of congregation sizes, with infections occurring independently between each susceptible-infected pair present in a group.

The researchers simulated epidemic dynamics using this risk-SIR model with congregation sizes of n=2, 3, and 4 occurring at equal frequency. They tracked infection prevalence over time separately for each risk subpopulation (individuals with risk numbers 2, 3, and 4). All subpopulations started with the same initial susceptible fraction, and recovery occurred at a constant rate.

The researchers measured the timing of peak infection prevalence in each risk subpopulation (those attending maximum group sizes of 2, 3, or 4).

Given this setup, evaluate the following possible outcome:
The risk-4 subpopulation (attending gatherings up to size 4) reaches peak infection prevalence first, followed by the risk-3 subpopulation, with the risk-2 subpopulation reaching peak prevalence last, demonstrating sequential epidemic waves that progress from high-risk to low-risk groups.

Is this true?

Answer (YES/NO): YES